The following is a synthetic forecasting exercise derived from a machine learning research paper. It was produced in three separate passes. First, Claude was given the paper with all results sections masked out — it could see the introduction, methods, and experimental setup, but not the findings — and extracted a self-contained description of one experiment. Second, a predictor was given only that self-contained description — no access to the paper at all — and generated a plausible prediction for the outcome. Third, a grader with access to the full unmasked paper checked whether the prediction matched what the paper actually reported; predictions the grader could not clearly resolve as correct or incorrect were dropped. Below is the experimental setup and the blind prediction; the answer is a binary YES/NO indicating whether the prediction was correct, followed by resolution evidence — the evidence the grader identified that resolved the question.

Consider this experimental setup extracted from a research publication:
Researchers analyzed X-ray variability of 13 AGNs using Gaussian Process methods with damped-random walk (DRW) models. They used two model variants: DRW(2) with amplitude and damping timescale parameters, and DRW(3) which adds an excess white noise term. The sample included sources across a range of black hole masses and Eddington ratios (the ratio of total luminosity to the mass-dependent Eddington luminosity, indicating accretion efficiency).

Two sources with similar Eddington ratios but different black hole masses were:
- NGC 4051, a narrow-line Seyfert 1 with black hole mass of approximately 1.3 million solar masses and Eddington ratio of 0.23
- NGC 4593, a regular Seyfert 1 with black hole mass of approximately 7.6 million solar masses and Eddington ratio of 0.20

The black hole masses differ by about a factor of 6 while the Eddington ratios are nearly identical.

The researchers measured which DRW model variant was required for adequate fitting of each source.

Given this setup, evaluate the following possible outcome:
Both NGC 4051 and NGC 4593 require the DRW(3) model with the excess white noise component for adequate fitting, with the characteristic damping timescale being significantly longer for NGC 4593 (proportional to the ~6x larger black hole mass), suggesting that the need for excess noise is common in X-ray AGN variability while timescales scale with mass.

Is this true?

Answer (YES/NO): NO